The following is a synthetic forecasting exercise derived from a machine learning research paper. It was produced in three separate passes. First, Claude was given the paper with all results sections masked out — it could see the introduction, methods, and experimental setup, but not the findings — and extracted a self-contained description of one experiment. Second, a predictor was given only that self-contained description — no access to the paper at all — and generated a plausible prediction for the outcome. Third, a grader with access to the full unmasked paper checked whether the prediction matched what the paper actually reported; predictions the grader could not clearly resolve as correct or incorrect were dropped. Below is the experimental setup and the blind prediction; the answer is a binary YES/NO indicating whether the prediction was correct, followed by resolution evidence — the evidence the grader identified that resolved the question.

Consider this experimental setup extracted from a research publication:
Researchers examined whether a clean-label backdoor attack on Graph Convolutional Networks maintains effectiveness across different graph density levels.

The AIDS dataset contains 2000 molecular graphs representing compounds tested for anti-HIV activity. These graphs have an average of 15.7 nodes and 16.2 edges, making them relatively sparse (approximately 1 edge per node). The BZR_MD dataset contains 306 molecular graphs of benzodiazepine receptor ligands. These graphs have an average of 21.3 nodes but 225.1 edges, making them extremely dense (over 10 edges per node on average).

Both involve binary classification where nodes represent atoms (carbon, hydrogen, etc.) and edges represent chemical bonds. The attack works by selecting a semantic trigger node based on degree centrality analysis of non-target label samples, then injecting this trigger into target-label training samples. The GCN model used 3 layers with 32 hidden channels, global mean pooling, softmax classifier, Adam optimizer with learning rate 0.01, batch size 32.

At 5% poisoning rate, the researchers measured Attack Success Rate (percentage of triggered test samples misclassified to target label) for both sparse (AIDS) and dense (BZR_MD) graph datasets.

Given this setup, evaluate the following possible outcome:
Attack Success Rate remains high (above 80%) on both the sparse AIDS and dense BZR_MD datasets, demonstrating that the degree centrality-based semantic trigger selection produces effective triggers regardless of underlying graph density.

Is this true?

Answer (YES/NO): YES